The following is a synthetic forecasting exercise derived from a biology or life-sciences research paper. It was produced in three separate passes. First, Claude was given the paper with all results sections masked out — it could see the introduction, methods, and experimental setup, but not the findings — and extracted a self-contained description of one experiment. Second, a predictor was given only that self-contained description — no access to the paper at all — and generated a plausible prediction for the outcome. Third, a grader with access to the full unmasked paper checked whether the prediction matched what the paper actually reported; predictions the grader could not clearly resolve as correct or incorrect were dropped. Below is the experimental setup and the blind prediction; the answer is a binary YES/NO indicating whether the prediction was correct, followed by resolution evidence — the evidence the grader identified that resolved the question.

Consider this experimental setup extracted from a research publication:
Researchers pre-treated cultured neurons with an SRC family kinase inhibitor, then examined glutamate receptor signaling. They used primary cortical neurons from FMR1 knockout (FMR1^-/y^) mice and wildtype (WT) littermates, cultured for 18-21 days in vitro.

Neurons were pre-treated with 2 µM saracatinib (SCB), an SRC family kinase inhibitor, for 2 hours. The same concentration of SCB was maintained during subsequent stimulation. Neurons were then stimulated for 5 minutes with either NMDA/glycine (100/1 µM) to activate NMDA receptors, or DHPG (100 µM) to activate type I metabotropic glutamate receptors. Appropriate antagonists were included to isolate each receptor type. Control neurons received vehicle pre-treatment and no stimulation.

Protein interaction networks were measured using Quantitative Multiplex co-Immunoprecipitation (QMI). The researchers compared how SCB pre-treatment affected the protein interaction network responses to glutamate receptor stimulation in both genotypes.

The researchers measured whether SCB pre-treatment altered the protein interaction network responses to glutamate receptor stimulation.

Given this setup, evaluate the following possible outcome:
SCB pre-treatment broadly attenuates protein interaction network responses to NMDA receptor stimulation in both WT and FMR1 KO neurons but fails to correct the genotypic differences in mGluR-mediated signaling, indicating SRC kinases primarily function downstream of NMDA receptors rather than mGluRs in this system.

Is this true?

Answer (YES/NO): NO